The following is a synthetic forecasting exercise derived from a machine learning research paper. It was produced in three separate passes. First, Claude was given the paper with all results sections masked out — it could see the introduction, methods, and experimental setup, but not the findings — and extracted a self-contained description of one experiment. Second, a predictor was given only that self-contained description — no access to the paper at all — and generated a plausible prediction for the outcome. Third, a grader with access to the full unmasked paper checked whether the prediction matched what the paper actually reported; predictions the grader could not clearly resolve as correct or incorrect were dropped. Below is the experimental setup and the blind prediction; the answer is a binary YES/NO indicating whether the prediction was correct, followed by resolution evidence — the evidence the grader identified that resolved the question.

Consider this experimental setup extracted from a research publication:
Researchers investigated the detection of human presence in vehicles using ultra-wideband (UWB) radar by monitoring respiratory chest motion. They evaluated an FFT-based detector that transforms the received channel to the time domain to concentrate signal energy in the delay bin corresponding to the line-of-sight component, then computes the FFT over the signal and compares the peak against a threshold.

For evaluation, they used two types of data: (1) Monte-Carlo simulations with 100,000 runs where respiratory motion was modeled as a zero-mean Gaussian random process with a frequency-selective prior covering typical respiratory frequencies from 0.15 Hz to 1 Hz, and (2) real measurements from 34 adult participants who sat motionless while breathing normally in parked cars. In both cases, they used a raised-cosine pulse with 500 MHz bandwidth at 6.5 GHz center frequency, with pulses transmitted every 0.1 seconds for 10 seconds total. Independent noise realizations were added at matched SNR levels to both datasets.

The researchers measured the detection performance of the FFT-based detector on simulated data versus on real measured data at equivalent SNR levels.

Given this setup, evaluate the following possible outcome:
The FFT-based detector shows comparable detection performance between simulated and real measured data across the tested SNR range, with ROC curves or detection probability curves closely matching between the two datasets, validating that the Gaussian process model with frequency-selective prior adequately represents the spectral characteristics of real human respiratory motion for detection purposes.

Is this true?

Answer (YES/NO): NO